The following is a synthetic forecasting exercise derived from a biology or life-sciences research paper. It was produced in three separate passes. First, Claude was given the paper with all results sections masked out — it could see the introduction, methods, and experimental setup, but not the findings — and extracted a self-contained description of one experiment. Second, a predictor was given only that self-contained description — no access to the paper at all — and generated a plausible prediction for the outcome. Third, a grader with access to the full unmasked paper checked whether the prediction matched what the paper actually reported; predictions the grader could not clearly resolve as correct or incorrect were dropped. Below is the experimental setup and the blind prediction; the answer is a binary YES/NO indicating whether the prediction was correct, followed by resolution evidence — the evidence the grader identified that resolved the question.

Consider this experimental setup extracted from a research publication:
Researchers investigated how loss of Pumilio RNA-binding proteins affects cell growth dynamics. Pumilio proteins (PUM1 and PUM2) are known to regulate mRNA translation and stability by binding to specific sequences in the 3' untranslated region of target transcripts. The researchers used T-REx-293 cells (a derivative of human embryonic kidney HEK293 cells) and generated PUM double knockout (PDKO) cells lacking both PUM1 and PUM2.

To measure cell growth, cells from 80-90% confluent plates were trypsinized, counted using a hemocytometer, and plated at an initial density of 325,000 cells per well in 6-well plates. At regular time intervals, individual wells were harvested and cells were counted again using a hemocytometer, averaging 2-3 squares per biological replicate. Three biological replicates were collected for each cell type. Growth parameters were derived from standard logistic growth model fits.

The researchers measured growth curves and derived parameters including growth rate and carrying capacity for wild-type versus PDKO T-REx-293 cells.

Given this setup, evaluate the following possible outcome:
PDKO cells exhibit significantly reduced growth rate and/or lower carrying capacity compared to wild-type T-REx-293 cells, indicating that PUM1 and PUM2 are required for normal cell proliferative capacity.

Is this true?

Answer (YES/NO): YES